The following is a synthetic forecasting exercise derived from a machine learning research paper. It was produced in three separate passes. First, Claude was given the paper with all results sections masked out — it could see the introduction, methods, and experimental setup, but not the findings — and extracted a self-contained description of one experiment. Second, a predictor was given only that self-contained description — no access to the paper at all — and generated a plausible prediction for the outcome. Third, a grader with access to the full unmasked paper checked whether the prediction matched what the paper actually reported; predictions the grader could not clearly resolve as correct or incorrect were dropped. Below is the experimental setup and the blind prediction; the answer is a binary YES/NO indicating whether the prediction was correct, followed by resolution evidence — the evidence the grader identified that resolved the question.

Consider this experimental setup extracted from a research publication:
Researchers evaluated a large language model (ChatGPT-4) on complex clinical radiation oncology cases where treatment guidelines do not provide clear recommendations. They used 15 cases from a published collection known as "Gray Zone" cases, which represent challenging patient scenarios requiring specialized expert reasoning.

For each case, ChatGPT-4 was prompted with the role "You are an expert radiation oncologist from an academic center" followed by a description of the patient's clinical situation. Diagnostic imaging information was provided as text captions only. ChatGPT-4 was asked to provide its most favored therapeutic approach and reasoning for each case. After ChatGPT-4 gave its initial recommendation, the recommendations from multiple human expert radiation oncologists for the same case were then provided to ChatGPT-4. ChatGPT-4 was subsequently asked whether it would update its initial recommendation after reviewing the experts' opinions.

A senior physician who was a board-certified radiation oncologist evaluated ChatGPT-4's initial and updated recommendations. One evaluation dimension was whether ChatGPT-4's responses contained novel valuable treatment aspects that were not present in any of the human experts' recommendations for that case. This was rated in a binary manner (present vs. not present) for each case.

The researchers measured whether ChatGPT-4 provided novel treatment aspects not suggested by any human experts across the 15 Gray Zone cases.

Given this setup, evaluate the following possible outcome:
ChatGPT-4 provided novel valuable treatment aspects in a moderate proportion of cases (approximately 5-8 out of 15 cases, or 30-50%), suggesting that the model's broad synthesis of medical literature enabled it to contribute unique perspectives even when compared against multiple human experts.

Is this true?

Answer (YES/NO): NO